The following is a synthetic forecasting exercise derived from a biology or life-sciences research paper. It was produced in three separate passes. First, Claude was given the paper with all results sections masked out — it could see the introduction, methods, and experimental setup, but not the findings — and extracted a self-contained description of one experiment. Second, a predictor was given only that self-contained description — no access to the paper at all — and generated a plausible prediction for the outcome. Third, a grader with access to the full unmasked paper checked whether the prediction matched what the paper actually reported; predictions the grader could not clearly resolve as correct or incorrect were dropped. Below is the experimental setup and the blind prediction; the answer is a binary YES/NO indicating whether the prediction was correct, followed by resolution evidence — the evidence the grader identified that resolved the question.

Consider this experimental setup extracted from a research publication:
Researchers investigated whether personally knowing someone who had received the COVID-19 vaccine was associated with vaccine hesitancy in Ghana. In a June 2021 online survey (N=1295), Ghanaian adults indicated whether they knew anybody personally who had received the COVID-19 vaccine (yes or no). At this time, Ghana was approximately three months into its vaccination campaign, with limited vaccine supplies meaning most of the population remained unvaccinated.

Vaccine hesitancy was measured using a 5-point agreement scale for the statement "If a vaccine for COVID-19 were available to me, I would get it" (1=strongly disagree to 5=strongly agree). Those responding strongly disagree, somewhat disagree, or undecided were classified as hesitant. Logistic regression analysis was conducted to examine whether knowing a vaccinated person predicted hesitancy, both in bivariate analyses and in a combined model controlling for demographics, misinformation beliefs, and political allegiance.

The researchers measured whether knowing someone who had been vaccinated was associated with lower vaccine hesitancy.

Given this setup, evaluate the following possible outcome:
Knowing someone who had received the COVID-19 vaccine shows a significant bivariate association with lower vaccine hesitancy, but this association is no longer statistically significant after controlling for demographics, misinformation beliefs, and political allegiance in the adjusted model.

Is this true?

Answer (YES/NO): NO